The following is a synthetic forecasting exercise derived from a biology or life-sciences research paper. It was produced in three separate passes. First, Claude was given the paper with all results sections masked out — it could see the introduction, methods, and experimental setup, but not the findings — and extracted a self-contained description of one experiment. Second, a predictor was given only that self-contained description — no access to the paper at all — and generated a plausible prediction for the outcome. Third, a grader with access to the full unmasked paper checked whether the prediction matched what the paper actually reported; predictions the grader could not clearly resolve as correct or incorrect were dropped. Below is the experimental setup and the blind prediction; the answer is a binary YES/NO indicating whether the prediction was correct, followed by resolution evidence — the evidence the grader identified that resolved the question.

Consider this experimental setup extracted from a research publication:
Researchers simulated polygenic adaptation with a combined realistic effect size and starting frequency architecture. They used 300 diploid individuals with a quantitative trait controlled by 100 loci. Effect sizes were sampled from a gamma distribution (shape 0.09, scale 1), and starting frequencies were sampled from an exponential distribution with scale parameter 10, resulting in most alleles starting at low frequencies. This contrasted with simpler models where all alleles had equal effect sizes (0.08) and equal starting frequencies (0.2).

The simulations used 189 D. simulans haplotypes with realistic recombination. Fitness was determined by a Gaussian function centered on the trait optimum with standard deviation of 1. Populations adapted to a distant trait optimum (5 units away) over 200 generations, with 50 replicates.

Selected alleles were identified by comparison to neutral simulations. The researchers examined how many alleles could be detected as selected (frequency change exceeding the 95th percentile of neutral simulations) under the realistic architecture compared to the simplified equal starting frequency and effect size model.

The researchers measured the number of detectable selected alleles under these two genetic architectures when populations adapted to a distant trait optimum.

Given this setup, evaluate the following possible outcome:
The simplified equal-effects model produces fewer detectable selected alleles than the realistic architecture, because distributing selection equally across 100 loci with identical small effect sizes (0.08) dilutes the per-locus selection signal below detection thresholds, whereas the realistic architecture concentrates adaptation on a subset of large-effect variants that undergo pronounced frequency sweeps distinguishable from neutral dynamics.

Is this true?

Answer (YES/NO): NO